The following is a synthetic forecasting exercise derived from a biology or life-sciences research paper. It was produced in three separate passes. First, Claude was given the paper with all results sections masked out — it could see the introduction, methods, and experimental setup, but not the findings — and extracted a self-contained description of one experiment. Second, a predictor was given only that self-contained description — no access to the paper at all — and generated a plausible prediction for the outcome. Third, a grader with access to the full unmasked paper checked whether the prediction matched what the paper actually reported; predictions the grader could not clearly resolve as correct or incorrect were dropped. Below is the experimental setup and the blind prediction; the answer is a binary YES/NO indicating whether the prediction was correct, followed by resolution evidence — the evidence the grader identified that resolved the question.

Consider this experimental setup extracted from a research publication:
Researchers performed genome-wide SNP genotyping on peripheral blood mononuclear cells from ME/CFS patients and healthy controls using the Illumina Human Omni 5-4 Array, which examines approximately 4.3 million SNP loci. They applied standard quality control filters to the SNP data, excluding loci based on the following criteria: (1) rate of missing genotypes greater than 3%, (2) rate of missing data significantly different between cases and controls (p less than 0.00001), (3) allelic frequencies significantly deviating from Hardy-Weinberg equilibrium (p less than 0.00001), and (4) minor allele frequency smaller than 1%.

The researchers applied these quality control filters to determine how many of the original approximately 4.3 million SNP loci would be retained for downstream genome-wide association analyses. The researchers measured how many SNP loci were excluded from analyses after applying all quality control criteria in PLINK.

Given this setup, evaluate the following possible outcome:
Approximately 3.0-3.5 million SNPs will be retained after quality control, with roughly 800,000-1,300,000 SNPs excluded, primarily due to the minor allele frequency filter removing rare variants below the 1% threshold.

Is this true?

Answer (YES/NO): NO